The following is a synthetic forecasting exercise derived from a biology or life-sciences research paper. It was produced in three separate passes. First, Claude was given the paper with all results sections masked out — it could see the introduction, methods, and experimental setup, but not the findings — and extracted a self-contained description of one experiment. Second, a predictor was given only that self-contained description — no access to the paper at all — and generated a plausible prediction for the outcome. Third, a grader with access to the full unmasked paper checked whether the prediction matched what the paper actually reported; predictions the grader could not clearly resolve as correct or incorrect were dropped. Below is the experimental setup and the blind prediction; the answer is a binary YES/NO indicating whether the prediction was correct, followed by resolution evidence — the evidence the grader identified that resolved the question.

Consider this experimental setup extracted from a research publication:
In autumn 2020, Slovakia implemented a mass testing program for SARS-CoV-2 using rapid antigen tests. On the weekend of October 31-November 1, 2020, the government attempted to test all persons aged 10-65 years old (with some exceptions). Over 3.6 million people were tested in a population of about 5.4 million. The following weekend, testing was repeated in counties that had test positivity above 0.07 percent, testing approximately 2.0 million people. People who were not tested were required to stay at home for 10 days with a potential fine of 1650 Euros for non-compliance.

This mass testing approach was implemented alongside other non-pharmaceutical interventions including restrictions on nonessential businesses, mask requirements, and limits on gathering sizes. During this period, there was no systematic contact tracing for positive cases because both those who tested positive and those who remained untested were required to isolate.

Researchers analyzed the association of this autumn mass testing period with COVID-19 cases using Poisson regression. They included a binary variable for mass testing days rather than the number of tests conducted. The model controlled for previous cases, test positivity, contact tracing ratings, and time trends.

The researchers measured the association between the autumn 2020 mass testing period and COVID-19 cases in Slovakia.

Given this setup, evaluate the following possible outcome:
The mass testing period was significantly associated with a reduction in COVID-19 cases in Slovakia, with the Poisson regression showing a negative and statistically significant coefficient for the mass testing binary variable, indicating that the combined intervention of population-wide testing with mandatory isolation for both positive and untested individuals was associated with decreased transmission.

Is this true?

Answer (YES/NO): YES